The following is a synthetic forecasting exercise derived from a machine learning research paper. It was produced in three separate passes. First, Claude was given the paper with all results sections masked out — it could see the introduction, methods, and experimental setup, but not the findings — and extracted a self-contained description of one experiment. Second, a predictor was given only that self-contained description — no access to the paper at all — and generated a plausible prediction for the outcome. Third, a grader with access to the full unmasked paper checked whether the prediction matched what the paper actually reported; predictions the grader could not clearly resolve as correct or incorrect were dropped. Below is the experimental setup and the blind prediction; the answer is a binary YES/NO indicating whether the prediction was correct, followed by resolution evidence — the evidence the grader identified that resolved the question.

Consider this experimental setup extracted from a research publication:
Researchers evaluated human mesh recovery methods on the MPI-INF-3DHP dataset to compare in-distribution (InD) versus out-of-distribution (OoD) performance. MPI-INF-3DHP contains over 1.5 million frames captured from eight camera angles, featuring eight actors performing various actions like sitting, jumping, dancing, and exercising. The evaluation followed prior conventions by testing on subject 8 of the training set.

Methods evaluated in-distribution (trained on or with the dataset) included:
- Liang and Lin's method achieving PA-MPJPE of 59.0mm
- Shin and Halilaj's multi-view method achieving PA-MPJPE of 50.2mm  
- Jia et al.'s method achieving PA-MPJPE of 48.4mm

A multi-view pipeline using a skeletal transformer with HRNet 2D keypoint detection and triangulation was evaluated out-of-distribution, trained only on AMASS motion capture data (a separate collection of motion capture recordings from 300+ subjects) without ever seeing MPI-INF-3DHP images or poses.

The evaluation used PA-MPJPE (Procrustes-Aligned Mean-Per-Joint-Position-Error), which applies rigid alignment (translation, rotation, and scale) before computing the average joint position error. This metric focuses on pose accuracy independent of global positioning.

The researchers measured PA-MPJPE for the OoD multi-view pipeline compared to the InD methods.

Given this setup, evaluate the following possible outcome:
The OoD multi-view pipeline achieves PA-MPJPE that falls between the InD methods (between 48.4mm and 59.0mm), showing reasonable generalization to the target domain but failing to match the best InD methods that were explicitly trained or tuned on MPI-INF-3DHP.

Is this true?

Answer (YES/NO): YES